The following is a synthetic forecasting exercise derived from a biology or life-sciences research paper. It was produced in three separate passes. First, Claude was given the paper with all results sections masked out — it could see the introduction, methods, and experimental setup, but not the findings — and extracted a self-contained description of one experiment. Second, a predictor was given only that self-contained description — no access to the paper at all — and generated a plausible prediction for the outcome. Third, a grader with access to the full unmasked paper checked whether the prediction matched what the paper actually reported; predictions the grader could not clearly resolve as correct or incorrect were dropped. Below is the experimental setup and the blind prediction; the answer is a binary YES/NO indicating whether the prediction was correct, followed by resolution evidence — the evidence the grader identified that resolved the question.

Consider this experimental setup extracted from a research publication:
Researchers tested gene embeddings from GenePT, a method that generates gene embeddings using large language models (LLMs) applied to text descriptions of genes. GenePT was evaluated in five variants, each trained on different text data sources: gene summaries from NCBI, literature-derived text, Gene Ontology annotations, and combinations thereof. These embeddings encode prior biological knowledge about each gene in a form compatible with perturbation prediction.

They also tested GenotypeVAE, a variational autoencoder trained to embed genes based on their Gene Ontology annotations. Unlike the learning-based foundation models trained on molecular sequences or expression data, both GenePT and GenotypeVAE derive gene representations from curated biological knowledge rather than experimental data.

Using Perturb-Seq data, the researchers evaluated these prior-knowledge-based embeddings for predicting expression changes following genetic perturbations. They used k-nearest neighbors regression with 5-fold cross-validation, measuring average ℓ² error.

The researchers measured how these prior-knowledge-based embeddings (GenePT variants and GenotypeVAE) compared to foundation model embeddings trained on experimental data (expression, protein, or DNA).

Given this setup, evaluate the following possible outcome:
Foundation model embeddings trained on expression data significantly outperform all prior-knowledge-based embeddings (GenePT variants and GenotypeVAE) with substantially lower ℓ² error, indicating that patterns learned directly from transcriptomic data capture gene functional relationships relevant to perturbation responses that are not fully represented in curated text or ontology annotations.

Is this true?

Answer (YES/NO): NO